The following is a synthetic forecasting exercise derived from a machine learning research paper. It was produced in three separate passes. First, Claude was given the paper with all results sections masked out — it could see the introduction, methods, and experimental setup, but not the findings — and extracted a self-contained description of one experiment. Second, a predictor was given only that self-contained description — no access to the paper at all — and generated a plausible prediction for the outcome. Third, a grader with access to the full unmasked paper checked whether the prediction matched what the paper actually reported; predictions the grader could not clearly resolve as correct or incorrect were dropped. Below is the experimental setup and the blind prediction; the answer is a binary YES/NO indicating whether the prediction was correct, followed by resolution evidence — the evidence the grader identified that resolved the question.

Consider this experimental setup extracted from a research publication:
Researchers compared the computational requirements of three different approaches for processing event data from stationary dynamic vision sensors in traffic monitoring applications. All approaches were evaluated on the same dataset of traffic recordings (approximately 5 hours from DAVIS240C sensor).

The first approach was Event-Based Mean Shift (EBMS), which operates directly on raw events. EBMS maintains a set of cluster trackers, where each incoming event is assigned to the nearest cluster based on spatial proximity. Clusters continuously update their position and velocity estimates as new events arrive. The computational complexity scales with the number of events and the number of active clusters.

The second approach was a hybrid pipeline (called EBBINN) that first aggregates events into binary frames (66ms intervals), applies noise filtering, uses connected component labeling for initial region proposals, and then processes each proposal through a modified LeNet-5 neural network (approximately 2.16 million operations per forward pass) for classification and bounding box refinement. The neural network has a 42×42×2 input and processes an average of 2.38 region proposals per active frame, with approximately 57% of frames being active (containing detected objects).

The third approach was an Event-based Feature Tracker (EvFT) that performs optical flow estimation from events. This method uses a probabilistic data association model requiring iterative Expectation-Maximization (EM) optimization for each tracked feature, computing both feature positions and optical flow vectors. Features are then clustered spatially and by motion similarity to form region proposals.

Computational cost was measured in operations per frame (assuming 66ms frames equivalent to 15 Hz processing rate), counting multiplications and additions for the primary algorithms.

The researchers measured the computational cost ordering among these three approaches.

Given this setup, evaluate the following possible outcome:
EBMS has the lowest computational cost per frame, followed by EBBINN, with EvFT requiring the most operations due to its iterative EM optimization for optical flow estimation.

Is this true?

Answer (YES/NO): YES